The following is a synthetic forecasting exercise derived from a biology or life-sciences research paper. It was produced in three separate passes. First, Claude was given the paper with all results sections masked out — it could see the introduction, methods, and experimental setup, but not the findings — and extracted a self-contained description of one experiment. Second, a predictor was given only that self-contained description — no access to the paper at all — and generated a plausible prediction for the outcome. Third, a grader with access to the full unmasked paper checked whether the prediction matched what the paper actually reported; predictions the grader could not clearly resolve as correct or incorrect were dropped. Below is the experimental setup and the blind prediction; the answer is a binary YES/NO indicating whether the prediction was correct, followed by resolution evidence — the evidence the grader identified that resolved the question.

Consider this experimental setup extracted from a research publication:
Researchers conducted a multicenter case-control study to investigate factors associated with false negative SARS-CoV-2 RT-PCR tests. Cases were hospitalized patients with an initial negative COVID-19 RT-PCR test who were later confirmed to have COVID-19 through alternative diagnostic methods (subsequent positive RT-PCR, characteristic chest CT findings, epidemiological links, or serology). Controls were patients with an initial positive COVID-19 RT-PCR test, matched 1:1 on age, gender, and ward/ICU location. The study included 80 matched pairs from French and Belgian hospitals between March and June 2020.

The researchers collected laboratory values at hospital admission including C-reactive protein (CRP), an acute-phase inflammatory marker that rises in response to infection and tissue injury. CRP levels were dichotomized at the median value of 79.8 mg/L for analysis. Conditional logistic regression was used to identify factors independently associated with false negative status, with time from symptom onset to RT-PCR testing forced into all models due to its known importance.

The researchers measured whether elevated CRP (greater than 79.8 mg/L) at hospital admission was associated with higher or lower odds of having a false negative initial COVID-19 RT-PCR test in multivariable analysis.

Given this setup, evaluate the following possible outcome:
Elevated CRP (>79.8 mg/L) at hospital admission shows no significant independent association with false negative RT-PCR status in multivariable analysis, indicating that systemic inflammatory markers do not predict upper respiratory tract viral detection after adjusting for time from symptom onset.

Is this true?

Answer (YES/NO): NO